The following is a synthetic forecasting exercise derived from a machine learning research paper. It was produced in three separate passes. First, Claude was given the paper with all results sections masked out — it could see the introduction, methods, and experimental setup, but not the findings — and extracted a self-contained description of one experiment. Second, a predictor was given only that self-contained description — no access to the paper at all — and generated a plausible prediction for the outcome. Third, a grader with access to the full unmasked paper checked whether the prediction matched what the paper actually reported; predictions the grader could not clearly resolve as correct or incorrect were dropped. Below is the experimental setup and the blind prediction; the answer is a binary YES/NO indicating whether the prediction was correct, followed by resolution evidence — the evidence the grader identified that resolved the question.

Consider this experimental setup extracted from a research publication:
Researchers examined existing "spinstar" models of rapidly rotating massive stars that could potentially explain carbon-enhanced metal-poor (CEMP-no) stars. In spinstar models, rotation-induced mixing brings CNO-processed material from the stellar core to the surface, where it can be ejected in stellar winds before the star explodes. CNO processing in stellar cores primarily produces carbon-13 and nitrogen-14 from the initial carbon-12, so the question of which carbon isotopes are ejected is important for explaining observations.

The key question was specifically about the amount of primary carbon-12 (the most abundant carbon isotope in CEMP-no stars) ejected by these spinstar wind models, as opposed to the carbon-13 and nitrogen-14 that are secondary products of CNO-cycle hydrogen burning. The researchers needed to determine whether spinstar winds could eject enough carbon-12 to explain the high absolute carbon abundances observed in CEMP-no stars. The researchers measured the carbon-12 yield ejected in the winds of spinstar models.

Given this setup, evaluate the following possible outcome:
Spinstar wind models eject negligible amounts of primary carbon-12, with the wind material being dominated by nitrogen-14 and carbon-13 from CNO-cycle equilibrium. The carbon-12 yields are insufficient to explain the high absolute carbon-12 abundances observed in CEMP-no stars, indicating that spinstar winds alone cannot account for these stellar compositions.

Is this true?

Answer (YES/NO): NO